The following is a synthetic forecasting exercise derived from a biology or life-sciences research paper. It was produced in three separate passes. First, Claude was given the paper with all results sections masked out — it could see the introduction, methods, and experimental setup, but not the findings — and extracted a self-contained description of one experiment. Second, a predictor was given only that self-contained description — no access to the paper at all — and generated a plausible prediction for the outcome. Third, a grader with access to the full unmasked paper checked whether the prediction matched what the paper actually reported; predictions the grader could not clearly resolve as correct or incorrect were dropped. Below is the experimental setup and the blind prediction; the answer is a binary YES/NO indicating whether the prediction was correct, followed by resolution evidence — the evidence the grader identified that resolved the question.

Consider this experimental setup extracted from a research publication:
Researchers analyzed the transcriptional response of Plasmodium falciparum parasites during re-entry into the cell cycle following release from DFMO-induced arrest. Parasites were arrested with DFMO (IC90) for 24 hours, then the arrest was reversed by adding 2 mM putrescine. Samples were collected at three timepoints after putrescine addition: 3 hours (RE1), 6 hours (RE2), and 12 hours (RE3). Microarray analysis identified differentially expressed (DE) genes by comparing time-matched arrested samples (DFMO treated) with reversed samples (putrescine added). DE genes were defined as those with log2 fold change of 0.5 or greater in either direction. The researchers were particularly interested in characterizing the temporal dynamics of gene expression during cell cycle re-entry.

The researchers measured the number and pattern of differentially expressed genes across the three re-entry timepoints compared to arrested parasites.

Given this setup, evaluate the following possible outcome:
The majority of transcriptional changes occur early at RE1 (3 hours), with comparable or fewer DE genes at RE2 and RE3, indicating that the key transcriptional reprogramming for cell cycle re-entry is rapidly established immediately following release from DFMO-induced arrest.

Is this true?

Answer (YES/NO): NO